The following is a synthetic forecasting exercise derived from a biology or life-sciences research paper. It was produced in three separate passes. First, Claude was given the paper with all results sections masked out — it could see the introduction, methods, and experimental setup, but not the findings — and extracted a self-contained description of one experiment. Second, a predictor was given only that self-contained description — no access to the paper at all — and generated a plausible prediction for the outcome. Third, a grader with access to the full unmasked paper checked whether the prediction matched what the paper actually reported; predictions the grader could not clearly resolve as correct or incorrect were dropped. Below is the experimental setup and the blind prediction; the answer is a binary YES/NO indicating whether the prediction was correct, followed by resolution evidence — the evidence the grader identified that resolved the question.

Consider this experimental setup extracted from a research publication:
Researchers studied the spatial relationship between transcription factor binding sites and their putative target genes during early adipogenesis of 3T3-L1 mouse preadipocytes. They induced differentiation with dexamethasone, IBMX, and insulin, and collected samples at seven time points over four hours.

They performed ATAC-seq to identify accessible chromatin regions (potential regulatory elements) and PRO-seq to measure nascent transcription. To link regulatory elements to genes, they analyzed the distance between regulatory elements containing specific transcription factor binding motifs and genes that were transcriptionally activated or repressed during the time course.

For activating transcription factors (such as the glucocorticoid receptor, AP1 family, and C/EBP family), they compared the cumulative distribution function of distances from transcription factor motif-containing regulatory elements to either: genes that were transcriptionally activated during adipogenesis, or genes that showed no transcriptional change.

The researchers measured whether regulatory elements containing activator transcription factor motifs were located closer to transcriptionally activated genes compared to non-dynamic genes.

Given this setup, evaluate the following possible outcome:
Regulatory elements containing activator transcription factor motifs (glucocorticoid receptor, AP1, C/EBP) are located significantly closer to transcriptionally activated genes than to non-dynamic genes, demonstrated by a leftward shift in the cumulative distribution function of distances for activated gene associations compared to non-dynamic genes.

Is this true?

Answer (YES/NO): YES